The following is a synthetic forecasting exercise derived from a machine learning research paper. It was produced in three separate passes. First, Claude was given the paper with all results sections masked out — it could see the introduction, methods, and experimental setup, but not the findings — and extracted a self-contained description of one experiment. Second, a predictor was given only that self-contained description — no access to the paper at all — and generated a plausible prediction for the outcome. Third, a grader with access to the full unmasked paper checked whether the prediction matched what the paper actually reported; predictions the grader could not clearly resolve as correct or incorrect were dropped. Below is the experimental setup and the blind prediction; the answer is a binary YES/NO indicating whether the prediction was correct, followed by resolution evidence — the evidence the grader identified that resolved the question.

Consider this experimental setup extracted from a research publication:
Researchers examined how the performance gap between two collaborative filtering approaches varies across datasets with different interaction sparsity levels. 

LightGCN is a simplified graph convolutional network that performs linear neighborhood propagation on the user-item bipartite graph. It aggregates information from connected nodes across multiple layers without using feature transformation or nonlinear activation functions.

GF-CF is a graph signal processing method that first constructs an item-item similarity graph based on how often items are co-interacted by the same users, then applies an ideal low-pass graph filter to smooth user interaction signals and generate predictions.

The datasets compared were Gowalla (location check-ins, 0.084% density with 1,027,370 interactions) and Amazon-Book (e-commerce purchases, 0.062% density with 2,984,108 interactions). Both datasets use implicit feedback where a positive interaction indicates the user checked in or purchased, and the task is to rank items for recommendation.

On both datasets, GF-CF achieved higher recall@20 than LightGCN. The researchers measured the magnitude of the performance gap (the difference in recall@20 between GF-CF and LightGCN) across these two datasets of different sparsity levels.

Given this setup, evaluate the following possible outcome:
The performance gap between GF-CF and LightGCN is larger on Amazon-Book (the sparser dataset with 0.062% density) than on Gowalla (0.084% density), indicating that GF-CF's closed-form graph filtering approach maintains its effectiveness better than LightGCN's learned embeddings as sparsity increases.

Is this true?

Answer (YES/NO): YES